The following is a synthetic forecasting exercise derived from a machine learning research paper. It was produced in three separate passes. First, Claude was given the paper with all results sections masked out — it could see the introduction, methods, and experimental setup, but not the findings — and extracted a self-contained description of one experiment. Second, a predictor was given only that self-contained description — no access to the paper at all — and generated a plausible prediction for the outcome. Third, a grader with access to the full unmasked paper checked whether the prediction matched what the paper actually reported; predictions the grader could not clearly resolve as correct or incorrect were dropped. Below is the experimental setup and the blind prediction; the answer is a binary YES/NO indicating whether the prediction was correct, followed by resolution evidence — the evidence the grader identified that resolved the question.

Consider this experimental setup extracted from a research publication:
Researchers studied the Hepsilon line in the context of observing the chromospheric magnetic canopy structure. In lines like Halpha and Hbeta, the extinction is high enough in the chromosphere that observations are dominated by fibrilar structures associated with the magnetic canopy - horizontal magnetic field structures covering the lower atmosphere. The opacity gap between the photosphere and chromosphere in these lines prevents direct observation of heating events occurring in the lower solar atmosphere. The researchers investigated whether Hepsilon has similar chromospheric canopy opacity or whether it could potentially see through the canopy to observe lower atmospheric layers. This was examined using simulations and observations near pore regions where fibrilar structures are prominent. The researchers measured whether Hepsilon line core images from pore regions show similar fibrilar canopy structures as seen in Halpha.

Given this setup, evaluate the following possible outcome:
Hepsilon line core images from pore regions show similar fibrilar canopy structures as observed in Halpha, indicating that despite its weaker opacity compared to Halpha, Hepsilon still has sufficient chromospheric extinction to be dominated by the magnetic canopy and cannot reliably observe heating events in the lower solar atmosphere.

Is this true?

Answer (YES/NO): NO